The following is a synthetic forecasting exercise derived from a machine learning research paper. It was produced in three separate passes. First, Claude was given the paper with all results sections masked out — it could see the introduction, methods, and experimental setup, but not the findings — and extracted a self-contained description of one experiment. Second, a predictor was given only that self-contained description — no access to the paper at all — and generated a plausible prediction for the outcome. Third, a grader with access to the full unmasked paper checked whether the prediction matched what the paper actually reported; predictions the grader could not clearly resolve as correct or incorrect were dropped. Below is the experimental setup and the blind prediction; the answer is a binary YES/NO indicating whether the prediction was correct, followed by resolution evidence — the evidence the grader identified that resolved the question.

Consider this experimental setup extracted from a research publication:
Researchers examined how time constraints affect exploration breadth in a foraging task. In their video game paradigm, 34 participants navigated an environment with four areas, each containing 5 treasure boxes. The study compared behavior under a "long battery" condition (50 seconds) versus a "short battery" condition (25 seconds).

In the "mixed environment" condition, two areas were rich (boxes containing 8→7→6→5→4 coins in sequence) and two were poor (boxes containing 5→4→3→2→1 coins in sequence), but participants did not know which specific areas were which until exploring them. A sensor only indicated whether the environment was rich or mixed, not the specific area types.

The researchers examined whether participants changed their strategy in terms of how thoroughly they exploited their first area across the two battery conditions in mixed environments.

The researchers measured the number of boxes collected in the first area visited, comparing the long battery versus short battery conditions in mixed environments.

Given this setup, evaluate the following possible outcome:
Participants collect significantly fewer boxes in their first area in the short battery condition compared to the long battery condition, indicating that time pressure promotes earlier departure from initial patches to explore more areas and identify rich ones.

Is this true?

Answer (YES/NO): YES